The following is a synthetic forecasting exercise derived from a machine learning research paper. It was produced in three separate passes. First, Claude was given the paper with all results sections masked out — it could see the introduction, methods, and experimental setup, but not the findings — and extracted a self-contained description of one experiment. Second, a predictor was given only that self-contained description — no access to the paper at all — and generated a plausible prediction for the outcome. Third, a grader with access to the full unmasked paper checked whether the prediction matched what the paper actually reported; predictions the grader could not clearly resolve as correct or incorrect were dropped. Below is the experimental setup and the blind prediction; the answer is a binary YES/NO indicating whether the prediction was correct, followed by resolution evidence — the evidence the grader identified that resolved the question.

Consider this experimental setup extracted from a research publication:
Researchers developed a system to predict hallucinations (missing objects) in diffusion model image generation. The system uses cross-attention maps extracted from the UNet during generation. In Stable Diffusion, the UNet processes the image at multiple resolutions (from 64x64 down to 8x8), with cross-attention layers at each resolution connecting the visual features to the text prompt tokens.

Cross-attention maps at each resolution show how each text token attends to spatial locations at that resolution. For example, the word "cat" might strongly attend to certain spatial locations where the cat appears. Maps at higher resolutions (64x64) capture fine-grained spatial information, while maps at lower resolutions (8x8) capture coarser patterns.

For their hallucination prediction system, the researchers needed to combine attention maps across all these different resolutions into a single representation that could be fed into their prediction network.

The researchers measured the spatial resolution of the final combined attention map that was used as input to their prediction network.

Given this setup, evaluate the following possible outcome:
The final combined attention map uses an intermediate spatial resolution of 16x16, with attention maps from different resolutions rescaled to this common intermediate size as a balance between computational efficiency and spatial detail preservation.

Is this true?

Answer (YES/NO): NO